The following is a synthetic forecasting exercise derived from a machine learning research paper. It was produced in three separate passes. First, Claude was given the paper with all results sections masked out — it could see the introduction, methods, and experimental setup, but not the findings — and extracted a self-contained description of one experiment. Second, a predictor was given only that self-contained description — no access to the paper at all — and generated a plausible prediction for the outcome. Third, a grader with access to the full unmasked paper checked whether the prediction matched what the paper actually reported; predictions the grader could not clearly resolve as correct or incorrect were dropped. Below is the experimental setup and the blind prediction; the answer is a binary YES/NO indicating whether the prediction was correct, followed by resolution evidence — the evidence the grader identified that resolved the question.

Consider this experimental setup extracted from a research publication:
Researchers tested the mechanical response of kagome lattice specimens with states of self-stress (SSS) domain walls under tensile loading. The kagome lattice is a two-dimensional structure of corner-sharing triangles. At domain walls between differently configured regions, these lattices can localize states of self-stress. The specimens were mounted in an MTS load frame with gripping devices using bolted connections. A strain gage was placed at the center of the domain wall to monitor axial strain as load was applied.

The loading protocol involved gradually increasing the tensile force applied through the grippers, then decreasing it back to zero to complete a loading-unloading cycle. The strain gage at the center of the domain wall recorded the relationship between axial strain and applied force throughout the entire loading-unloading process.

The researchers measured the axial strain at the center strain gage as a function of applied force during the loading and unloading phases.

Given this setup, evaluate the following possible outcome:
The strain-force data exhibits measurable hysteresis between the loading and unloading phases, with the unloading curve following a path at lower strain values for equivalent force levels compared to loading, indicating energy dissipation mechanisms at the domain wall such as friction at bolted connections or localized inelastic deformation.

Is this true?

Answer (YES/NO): NO